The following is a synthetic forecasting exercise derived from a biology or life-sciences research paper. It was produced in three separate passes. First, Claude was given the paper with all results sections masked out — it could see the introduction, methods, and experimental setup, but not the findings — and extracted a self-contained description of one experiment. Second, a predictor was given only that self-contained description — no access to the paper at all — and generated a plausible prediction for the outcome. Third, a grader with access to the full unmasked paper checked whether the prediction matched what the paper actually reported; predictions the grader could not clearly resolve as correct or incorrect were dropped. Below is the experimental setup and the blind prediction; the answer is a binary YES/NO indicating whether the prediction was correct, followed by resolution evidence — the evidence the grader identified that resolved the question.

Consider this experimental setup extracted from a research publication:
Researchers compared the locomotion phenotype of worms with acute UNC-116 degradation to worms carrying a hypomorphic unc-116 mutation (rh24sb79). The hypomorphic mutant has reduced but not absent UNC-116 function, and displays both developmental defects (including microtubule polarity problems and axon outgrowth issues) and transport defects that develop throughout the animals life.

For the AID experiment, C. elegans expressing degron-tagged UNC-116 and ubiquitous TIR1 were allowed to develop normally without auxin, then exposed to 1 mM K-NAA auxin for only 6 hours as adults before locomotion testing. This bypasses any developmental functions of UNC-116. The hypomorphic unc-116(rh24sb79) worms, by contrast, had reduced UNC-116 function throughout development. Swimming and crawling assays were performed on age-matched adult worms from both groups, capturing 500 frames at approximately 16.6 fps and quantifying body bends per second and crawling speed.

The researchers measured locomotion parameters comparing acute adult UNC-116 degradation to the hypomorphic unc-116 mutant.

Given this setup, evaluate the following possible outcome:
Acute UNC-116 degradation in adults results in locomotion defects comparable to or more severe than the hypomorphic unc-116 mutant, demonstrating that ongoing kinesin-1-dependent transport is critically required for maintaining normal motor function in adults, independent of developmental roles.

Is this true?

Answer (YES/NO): NO